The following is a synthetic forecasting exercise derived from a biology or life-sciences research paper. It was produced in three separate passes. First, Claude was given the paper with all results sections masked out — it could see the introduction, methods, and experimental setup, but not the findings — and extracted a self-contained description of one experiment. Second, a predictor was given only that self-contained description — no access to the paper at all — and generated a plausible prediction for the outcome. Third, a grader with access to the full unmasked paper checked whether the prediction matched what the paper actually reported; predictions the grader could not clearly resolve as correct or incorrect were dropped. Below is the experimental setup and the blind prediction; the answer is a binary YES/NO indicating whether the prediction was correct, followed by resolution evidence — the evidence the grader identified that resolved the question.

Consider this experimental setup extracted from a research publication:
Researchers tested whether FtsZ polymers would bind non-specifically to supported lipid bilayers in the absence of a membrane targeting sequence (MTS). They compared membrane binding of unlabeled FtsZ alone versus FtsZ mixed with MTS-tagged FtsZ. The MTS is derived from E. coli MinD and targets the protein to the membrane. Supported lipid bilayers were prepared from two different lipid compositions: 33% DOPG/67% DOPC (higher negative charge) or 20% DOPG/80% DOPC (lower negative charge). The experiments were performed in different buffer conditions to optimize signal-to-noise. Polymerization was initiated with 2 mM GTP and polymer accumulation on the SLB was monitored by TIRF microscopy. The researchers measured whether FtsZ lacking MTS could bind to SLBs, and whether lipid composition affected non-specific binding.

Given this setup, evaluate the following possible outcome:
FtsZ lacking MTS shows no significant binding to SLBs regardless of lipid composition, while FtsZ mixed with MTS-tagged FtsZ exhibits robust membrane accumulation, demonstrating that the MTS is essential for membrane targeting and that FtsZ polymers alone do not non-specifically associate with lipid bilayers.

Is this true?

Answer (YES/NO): NO